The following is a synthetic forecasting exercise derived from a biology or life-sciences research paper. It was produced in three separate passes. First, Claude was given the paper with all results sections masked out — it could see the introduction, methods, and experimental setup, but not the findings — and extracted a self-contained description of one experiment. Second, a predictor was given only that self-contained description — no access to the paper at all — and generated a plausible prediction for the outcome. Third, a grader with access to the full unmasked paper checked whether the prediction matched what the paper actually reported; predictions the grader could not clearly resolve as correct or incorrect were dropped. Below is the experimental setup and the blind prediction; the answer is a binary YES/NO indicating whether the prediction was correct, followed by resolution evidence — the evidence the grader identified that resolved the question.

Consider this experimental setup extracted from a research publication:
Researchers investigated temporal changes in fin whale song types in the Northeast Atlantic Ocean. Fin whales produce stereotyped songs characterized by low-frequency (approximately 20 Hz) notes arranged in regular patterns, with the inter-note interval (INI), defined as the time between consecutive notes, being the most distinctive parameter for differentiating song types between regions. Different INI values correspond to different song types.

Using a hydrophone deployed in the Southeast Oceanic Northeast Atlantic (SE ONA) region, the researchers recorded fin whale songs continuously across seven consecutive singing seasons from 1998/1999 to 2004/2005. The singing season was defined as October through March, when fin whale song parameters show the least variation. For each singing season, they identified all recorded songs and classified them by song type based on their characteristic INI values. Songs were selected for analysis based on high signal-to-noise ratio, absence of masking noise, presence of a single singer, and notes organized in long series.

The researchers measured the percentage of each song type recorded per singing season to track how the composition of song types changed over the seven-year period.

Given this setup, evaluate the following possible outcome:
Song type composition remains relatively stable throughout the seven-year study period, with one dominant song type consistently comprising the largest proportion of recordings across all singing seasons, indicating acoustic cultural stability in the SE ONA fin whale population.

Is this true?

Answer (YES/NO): NO